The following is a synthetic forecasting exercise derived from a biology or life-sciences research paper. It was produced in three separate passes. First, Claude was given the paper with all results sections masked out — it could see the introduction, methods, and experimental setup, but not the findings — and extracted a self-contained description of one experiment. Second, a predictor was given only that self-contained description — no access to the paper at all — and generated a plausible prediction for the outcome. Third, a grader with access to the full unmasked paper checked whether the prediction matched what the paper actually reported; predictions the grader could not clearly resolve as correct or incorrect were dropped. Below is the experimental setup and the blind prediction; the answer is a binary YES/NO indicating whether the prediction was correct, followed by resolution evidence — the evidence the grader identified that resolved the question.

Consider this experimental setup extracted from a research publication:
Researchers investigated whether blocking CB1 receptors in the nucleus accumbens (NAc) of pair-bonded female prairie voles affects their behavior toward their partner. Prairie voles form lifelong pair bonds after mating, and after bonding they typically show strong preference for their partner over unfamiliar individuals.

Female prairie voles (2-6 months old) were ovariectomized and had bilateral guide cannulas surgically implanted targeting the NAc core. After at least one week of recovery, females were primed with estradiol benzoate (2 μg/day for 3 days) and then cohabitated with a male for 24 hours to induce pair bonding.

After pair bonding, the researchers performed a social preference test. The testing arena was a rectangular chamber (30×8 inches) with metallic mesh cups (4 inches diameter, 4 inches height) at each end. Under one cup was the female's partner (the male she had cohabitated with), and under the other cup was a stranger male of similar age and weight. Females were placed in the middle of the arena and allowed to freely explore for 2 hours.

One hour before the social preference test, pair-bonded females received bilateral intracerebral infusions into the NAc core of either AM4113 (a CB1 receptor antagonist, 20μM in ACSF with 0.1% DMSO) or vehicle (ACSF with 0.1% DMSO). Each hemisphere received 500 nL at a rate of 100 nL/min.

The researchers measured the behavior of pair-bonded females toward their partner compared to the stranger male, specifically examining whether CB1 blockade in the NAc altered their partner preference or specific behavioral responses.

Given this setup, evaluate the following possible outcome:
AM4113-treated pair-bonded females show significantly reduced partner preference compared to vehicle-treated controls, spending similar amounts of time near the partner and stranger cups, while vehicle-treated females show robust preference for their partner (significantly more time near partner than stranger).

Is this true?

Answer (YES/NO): NO